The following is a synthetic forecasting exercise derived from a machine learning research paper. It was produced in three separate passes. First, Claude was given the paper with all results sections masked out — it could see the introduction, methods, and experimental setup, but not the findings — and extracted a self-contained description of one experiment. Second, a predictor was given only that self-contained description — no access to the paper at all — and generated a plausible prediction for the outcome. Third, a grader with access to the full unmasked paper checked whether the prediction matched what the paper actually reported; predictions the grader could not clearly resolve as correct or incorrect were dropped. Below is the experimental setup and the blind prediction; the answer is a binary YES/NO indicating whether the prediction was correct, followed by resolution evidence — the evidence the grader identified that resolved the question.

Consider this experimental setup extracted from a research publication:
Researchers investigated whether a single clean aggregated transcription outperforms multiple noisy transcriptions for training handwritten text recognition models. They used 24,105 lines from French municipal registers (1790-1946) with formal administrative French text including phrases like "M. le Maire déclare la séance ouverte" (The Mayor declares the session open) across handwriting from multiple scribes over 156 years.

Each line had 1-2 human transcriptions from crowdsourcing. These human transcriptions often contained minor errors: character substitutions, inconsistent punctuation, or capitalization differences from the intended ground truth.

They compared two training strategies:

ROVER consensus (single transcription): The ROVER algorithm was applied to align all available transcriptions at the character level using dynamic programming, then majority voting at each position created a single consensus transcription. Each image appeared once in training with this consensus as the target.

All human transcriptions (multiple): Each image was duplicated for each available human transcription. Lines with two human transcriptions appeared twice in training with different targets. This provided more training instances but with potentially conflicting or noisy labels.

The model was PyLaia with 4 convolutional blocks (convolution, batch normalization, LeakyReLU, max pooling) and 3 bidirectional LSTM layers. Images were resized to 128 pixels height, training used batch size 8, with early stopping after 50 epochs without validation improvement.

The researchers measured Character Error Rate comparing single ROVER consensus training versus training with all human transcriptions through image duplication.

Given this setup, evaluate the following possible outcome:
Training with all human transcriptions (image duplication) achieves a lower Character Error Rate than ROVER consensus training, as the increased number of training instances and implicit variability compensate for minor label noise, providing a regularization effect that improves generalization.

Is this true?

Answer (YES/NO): NO